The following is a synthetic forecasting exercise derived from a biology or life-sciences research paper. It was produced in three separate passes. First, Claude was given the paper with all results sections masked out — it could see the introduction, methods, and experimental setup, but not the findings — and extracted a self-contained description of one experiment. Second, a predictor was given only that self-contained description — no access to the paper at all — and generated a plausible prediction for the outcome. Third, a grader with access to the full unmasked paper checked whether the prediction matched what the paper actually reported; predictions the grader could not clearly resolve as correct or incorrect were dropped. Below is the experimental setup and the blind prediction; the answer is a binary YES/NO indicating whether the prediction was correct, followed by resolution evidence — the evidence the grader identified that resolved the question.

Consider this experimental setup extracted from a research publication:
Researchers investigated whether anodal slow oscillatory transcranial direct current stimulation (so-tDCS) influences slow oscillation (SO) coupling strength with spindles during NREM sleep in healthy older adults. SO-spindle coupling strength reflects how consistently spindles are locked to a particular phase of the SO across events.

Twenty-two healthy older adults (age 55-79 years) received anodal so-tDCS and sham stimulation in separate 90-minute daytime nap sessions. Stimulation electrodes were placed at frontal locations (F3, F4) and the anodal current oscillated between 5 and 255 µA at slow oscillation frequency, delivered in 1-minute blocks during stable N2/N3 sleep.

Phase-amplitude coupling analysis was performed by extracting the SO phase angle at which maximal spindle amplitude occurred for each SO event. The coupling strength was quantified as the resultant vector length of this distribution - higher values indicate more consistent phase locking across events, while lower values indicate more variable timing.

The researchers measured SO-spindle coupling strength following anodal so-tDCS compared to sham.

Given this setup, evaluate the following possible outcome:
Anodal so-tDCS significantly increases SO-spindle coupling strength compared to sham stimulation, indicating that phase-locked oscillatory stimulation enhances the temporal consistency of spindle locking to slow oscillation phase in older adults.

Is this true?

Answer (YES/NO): NO